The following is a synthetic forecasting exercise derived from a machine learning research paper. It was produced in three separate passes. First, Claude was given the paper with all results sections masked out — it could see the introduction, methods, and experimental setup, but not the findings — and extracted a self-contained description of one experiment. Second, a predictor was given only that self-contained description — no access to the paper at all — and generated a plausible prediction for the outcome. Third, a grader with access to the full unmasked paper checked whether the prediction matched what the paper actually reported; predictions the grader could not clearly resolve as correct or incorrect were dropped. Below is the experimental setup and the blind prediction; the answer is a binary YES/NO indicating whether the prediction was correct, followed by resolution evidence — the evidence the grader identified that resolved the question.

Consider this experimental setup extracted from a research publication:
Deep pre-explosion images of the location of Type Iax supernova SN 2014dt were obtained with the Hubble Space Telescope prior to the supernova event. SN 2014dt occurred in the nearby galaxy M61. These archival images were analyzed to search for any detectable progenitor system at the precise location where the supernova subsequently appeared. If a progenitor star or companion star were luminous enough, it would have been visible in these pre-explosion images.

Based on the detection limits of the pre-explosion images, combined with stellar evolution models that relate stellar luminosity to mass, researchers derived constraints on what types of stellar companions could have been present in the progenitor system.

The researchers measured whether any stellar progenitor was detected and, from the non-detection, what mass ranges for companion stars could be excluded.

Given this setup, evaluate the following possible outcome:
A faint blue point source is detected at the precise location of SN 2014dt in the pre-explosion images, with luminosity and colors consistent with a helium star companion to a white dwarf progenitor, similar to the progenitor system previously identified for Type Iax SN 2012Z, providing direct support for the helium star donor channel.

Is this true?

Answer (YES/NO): NO